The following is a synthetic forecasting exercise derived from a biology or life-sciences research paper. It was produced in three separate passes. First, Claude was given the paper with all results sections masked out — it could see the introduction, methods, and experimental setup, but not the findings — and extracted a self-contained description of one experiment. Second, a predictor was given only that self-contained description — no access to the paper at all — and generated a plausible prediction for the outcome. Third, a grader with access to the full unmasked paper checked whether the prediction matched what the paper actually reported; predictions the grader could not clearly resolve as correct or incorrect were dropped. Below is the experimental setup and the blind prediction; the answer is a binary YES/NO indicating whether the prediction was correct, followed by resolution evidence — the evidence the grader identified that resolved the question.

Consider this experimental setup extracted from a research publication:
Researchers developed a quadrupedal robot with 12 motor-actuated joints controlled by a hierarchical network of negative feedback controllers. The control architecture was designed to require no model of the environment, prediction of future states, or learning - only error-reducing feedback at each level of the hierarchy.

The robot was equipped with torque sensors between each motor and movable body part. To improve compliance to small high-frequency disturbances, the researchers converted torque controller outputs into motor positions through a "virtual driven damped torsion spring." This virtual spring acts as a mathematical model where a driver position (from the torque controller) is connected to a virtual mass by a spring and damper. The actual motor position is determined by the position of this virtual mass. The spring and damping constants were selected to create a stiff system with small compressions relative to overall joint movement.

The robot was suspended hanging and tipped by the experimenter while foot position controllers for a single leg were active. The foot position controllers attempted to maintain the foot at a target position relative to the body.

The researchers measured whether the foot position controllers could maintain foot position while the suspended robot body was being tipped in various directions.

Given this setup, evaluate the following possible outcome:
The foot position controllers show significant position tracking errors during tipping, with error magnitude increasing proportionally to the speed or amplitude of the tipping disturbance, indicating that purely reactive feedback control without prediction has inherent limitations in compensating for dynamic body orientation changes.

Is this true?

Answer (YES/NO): NO